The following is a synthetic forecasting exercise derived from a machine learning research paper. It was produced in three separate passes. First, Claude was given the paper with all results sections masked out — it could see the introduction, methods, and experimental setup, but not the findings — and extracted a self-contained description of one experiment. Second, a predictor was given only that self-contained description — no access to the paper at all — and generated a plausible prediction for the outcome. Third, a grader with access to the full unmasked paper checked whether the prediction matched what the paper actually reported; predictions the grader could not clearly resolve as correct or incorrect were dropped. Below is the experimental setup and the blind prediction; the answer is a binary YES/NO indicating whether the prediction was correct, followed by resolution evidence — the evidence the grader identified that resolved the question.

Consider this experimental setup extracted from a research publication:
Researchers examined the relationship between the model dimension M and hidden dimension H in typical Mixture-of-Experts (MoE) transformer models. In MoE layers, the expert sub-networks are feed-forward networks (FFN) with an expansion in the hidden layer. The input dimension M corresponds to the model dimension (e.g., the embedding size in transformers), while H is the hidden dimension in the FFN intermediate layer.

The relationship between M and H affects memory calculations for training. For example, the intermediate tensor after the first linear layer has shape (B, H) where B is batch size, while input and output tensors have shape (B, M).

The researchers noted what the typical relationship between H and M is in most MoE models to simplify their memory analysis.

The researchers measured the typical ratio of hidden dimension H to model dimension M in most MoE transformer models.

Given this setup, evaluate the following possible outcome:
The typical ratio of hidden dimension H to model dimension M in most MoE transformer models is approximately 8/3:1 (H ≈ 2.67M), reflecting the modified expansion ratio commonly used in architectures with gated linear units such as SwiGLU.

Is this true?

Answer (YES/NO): NO